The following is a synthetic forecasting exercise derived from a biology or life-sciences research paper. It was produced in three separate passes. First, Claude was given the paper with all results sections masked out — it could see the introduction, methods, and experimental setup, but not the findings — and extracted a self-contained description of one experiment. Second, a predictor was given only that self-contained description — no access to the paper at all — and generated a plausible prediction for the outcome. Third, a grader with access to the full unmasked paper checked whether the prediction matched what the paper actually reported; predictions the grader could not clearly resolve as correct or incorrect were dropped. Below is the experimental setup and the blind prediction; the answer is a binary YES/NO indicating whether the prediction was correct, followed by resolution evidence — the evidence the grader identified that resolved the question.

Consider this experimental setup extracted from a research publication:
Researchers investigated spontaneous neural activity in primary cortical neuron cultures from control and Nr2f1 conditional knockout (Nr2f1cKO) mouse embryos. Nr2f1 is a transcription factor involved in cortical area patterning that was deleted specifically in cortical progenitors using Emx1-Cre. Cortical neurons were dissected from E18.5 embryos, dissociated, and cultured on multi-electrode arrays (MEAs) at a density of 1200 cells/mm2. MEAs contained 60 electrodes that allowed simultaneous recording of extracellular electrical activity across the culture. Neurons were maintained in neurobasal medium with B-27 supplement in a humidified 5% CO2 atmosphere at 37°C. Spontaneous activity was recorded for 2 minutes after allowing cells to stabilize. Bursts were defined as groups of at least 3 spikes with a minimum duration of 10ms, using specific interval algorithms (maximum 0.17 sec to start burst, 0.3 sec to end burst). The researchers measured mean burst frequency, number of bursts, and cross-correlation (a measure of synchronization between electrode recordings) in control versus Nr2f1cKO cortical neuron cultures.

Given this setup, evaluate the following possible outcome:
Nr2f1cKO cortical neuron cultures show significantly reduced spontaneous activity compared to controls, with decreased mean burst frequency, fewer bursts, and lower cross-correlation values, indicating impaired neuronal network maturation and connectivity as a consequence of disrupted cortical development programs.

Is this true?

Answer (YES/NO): NO